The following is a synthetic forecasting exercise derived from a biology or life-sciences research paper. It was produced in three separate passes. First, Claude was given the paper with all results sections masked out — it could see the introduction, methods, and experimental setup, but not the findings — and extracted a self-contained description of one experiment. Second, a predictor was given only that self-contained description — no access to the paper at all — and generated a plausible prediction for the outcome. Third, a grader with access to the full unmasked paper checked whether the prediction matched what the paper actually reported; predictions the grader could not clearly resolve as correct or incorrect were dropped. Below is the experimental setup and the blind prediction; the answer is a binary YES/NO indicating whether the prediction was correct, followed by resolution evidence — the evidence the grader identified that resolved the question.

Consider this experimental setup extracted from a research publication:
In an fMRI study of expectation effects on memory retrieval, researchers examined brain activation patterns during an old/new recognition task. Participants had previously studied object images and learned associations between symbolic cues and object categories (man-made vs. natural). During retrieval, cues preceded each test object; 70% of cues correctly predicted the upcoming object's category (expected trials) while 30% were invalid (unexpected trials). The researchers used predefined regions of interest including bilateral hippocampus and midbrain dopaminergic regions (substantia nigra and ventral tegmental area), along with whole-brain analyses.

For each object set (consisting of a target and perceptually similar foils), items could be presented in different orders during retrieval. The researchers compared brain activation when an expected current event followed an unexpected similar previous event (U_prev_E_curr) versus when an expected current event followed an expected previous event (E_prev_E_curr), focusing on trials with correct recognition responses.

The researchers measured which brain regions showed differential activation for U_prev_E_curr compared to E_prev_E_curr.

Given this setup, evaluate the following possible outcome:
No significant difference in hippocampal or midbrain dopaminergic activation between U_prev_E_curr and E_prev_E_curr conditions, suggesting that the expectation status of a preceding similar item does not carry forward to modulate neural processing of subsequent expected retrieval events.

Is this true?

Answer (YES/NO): NO